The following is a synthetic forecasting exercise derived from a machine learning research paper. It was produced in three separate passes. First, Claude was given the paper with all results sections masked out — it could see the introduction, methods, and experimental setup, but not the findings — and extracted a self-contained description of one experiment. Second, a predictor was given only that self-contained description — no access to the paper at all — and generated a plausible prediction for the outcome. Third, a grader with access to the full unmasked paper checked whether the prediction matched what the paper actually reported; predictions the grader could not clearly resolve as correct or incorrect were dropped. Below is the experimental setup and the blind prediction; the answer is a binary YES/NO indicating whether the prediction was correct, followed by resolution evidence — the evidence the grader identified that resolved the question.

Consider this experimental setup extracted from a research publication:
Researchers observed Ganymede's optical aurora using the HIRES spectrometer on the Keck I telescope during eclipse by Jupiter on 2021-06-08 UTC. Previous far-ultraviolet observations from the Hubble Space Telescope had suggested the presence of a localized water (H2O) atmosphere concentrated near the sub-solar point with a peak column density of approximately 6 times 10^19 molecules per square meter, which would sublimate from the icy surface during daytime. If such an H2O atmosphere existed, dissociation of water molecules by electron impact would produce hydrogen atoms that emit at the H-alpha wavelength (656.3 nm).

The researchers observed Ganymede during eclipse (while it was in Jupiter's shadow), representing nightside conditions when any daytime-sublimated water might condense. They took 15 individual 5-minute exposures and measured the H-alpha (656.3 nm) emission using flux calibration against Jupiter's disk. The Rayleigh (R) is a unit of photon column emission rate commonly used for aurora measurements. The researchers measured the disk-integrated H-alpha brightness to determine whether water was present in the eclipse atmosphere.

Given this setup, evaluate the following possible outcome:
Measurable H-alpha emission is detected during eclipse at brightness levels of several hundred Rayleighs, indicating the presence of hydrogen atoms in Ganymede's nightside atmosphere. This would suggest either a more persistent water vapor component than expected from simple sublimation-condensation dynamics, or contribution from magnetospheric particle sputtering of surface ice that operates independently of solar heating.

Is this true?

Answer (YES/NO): NO